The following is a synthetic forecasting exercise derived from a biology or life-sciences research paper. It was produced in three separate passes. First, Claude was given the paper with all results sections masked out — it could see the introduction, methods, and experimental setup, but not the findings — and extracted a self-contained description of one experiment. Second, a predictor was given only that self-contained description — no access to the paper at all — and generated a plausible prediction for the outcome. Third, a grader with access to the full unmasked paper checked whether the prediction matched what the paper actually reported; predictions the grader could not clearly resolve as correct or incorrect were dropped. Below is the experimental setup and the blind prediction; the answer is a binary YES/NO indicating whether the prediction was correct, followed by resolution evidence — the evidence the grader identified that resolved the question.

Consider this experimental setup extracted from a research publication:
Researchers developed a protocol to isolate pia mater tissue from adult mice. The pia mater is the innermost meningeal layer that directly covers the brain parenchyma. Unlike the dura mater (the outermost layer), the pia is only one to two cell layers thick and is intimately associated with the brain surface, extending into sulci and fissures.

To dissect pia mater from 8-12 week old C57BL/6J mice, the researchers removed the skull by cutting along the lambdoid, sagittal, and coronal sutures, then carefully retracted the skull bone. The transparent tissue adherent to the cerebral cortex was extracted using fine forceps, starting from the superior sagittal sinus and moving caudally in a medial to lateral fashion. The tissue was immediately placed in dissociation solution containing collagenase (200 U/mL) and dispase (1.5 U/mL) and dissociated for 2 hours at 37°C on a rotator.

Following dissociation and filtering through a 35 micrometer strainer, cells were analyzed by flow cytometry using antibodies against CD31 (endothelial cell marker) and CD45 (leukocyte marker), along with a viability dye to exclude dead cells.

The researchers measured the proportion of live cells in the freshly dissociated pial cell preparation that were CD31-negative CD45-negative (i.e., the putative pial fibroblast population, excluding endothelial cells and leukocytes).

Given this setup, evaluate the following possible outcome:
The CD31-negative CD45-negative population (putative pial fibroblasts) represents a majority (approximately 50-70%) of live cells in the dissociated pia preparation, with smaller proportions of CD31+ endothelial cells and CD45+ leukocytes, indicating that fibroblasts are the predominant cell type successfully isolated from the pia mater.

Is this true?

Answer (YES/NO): NO